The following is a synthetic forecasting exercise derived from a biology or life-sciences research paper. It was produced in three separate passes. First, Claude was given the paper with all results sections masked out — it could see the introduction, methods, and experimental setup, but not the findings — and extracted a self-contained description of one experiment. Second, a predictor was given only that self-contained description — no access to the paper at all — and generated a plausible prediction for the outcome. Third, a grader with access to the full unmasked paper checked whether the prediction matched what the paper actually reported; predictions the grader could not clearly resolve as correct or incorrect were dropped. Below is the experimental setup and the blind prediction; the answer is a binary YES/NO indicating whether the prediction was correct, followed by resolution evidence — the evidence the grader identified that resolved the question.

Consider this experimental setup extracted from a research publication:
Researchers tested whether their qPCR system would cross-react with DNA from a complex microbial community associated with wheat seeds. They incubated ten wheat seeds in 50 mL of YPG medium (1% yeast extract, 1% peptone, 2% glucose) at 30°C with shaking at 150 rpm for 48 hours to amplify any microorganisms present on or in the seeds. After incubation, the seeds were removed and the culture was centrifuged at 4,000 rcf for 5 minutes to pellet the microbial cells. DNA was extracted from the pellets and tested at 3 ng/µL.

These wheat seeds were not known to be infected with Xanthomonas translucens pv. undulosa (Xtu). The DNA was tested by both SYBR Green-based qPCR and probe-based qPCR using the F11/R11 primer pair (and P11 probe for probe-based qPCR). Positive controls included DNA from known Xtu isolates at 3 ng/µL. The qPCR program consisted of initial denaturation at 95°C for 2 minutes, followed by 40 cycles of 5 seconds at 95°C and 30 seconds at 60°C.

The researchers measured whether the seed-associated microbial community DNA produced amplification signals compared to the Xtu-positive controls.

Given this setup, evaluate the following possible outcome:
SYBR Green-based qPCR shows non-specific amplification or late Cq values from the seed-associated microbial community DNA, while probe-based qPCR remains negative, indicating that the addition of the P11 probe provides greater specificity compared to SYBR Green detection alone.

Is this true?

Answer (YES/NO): YES